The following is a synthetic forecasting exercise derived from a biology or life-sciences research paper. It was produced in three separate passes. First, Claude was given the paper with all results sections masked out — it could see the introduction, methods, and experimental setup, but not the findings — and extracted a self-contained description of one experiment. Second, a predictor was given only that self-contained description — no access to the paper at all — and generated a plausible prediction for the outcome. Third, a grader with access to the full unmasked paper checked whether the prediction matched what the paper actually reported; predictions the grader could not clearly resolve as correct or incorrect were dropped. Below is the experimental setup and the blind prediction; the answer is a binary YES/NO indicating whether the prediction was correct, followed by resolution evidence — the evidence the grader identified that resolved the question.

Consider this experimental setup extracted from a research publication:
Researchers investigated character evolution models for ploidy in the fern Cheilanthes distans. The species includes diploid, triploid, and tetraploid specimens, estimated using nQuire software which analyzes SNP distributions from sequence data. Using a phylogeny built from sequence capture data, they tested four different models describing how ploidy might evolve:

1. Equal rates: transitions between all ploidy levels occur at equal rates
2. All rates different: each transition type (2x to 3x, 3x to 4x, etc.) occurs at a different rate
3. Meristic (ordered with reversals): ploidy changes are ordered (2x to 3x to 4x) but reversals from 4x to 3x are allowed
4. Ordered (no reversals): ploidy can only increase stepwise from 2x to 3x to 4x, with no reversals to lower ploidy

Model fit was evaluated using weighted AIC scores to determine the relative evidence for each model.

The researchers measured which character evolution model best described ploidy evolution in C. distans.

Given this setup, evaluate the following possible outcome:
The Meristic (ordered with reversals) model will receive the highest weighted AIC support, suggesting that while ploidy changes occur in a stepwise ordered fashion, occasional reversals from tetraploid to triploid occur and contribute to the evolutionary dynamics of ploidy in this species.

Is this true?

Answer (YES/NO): NO